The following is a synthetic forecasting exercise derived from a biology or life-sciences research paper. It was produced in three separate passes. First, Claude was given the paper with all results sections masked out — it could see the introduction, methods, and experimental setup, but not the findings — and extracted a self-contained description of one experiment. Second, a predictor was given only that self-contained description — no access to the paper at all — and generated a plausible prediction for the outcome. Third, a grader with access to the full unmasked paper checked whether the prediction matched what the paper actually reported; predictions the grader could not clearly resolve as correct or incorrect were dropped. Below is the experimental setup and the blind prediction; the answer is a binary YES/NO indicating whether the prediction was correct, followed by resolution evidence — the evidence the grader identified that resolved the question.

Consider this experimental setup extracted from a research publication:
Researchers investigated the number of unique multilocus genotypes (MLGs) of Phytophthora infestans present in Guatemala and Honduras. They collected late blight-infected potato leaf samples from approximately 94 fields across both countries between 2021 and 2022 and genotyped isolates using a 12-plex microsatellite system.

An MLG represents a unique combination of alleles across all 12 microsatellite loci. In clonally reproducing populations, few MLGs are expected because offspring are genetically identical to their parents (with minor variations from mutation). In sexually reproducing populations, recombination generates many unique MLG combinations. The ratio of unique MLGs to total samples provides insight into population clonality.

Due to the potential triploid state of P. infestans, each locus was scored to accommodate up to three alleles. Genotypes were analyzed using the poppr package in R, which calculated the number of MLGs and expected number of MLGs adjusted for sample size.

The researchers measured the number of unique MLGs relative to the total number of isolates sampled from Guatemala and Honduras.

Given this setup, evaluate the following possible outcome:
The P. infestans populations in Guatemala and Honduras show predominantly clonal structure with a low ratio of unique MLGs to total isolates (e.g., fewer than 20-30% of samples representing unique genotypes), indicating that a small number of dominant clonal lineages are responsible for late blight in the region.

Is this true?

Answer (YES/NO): NO